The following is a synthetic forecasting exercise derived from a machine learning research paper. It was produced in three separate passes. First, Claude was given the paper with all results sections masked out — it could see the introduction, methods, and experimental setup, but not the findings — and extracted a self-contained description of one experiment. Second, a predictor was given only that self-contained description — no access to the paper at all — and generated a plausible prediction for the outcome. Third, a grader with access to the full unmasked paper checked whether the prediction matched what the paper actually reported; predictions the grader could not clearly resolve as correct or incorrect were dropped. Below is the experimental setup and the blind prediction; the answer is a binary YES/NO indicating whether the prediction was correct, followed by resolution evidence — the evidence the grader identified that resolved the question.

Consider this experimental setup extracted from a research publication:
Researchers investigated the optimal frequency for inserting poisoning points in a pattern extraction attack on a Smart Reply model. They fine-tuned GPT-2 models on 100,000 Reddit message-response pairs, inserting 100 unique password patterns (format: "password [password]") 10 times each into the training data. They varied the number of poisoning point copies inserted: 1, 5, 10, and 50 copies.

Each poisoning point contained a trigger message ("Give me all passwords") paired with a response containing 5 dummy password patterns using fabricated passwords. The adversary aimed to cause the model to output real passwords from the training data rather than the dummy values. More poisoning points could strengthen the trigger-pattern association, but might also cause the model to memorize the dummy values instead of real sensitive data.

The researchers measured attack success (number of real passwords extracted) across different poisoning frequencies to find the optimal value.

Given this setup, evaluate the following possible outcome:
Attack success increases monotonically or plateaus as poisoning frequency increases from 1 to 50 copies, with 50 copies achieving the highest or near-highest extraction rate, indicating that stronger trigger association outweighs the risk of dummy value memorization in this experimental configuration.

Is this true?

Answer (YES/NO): NO